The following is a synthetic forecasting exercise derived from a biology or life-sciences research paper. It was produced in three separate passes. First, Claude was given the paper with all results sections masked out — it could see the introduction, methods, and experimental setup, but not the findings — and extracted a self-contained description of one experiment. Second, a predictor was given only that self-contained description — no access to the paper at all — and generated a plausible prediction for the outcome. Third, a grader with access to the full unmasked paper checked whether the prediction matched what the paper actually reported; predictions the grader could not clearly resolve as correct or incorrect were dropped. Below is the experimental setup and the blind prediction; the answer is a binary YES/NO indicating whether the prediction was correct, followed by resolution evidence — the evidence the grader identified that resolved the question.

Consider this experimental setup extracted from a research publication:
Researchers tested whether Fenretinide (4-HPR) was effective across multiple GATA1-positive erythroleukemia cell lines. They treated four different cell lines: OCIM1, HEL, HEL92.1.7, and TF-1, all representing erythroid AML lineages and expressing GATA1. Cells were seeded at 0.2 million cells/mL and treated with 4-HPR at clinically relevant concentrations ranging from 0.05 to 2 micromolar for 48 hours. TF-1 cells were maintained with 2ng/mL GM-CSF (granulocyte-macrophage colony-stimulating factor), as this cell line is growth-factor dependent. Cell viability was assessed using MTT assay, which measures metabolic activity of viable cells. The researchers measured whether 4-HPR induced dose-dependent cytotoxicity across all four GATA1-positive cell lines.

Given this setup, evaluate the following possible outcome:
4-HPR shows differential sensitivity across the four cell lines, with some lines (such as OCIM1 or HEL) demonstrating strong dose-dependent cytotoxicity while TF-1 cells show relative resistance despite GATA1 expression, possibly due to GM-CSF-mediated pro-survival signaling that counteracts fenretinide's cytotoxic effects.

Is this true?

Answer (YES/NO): NO